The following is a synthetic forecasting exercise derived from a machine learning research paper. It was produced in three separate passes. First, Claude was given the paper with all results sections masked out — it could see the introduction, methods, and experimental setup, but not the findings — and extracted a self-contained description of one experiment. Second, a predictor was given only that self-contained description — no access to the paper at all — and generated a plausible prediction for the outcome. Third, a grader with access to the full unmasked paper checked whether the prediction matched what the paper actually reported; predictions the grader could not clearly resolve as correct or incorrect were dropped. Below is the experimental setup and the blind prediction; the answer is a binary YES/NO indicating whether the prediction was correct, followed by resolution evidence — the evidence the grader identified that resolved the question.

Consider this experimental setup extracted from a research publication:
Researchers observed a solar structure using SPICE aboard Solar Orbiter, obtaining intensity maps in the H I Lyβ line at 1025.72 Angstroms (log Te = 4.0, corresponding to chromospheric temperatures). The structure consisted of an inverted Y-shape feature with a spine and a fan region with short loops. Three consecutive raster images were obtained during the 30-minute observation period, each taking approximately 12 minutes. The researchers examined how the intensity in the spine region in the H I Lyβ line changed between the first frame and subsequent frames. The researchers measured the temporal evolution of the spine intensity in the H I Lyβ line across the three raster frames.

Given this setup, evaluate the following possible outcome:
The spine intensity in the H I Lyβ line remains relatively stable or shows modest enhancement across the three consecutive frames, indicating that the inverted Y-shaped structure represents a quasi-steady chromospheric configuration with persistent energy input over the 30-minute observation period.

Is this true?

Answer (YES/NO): NO